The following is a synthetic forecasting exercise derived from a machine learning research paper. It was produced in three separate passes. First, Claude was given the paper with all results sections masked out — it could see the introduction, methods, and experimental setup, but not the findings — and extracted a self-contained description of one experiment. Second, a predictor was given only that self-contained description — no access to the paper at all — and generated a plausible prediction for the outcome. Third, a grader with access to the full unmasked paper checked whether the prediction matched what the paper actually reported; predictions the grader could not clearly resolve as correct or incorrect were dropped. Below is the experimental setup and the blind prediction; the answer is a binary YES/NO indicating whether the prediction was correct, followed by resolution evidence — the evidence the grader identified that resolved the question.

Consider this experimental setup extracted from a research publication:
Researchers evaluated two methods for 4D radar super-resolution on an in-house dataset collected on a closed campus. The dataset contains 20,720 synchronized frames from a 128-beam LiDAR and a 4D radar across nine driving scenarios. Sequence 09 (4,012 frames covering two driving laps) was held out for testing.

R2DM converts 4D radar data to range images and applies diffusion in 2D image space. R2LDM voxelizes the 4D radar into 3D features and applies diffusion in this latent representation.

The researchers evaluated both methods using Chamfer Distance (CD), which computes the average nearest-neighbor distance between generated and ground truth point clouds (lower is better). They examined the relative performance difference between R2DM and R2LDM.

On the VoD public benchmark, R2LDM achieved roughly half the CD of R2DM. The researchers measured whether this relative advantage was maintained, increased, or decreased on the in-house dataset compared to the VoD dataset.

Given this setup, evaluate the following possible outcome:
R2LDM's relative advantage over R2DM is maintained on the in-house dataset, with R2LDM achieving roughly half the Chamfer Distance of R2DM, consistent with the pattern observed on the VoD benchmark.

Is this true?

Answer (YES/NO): NO